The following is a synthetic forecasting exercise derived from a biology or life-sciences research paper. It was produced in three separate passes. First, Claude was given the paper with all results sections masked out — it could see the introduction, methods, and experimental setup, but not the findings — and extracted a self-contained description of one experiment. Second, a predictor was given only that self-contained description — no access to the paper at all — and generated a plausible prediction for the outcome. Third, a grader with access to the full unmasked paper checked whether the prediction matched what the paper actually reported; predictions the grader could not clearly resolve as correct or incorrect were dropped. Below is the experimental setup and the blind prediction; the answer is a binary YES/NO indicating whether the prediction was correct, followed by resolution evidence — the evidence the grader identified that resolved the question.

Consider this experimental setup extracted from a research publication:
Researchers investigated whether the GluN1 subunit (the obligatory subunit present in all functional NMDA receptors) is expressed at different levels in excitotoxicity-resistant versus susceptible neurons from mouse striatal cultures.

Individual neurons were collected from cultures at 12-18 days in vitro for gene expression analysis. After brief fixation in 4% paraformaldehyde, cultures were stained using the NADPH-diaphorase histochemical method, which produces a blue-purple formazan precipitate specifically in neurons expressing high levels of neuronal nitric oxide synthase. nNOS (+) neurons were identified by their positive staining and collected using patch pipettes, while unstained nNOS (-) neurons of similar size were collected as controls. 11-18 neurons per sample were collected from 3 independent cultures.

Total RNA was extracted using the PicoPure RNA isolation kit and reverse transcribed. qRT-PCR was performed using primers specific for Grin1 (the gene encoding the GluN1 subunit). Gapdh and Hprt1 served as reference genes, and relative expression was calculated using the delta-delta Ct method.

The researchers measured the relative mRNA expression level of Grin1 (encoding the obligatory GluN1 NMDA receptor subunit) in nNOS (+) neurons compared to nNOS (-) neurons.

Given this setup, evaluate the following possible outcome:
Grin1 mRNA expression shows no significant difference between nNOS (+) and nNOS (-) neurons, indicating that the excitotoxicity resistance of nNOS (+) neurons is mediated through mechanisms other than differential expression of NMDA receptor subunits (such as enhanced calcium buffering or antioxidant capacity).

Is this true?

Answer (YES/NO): NO